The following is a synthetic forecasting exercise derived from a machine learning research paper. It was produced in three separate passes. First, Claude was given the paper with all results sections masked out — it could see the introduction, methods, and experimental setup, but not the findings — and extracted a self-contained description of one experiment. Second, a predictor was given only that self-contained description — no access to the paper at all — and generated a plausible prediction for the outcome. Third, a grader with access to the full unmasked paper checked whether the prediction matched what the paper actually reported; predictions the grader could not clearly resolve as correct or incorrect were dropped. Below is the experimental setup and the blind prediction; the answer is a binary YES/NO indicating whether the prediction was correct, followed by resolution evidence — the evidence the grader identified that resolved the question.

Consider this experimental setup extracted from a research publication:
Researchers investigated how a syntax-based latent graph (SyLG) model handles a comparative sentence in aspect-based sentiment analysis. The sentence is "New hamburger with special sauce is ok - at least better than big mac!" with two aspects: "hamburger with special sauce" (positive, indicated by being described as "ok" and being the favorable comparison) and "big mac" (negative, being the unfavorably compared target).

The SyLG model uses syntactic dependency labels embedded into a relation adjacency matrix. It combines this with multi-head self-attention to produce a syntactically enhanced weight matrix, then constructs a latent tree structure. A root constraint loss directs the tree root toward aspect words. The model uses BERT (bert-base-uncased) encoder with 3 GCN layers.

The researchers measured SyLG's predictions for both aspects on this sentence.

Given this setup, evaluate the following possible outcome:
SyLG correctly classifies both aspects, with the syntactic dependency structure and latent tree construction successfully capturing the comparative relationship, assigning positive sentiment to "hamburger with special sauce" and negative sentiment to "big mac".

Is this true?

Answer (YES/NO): YES